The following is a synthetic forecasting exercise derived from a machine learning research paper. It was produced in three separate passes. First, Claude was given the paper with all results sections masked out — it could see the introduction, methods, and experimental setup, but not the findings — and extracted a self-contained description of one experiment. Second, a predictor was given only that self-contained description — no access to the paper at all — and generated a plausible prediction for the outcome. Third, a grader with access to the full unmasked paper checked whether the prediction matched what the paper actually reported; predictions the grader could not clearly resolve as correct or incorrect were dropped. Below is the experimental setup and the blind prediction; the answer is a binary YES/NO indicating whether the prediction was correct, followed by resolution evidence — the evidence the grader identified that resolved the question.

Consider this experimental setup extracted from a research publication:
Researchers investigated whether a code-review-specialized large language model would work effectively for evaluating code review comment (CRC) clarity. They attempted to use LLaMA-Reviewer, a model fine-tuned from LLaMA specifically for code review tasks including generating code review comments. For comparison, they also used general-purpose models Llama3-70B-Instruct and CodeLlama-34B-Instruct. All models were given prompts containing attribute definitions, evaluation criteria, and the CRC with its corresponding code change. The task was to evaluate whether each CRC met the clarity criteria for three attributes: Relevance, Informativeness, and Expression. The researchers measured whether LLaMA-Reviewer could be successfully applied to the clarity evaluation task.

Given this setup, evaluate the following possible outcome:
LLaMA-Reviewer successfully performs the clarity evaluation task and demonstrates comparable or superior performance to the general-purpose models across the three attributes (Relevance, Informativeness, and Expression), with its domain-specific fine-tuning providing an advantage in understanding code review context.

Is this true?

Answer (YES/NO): NO